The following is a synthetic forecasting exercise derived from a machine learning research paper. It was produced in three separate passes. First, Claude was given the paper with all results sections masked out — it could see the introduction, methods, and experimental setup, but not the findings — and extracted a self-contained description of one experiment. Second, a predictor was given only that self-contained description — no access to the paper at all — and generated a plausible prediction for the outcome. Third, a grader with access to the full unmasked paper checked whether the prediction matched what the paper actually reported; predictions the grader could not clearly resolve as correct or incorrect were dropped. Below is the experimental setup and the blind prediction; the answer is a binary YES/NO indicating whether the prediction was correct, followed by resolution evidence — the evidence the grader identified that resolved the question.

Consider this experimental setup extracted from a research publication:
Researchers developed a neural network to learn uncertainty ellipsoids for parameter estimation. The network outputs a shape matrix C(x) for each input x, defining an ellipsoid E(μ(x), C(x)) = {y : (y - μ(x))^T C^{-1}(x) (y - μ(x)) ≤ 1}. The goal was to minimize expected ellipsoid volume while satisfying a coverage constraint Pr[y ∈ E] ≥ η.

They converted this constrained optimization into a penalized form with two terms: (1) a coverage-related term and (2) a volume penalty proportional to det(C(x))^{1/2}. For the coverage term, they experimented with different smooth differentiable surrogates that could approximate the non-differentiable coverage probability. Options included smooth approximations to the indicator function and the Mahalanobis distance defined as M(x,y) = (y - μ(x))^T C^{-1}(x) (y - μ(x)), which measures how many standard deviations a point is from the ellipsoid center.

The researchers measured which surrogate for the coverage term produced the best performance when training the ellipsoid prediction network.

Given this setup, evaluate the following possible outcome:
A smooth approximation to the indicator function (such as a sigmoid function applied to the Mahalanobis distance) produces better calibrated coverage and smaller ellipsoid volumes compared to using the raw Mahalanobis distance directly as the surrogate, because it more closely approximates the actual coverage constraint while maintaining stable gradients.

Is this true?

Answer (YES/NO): NO